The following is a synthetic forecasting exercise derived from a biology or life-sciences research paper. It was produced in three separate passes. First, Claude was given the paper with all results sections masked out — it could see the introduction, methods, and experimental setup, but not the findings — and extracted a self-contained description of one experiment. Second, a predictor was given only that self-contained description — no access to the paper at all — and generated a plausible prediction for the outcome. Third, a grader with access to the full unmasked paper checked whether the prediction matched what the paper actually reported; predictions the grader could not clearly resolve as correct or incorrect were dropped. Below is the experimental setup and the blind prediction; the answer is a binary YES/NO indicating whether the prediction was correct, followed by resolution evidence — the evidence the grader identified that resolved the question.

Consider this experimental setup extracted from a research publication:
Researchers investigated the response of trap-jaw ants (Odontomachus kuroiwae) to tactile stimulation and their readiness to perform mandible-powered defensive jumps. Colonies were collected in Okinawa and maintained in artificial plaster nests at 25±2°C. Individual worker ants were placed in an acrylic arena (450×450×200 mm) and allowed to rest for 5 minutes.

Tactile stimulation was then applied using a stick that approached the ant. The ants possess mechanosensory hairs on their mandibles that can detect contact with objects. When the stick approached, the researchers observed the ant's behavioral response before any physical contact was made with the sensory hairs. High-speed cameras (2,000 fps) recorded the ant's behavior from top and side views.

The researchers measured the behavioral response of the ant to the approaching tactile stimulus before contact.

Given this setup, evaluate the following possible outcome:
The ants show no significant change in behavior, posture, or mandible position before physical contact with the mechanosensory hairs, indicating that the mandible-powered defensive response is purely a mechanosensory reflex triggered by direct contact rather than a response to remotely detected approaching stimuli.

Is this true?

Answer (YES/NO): NO